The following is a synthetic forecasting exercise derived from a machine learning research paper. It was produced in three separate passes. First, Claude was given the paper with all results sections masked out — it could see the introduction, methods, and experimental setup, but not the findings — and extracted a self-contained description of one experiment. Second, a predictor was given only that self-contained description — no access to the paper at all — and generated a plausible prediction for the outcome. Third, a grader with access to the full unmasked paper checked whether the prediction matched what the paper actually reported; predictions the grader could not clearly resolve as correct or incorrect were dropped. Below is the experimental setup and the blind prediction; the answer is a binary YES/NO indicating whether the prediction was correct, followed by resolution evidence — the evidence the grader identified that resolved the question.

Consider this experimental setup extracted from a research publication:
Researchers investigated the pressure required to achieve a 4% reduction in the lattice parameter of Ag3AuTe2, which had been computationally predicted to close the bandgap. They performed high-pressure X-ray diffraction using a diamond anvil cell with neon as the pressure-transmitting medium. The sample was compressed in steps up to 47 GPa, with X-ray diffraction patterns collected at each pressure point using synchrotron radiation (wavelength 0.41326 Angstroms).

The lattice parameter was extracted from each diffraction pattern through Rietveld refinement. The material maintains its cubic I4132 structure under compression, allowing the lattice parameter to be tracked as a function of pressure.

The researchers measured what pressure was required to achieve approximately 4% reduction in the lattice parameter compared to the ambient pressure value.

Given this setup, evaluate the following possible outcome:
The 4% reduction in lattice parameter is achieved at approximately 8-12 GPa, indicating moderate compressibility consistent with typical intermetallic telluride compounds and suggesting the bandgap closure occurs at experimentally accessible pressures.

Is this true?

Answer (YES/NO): YES